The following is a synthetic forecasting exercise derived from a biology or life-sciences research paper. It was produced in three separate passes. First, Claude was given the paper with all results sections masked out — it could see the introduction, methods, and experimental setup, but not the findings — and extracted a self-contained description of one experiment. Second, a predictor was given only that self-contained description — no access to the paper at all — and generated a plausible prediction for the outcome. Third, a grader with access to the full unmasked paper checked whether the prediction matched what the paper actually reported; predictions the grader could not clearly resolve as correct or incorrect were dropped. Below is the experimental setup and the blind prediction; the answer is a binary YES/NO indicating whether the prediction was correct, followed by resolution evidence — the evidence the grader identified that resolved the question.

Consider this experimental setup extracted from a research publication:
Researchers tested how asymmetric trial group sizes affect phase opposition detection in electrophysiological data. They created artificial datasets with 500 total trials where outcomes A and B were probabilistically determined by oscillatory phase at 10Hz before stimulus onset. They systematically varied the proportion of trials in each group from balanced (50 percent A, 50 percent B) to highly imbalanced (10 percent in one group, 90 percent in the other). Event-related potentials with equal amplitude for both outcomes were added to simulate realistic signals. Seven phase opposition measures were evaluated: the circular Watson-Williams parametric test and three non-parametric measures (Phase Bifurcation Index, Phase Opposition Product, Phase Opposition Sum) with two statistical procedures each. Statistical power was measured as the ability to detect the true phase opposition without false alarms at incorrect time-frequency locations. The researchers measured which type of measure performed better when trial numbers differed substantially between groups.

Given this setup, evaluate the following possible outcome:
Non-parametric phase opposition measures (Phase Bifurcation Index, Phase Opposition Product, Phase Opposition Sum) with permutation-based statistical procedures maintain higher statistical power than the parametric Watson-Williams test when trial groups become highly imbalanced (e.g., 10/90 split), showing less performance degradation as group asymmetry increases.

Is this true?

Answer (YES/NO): NO